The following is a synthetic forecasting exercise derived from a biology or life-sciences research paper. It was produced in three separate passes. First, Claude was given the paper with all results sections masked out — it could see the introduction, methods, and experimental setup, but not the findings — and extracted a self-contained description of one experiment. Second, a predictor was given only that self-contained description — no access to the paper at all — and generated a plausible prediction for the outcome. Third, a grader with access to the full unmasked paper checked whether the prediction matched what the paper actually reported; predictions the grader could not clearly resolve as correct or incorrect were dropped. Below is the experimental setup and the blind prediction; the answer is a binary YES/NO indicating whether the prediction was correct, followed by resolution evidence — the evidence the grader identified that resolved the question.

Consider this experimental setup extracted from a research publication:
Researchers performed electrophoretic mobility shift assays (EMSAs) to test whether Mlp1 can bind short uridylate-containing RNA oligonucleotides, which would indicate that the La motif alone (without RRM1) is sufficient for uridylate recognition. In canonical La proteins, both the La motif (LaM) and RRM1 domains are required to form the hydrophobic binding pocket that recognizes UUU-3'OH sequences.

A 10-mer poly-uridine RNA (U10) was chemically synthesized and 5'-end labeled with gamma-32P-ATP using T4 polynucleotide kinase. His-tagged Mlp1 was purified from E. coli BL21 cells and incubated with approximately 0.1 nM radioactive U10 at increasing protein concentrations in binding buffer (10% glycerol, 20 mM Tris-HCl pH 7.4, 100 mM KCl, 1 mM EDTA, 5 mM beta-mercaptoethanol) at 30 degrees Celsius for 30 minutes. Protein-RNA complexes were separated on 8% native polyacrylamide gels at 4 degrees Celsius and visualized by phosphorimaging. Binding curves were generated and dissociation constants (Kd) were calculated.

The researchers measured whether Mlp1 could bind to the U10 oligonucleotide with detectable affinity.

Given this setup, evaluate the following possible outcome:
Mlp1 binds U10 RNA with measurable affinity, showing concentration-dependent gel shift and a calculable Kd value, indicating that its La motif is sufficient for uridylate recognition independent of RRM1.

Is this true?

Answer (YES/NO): YES